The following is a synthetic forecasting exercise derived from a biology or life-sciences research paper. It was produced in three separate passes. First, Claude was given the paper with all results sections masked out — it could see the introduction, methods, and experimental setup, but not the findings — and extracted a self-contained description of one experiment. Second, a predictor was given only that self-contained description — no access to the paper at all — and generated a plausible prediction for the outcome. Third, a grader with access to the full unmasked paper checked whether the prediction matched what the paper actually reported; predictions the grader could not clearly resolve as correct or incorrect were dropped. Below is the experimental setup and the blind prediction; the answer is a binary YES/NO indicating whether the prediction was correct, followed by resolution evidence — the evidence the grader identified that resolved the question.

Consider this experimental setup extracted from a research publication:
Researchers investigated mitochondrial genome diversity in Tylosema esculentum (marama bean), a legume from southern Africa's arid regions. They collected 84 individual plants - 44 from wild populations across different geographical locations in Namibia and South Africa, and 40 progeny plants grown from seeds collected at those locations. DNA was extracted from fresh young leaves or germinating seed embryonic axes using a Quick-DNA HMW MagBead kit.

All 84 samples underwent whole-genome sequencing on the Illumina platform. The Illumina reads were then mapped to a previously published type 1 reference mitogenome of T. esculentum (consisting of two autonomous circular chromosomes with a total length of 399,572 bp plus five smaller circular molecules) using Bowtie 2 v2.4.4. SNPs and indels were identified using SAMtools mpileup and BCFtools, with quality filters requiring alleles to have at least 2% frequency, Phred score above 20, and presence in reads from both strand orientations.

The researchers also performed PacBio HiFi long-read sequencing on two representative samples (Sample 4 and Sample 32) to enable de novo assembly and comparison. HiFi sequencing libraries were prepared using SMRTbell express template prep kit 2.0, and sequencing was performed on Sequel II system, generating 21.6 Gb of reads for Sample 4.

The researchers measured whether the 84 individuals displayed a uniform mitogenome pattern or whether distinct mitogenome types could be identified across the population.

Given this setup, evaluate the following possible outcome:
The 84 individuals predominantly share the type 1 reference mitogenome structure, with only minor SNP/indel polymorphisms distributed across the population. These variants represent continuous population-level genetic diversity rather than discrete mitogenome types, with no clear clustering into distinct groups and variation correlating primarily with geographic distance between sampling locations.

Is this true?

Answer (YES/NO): NO